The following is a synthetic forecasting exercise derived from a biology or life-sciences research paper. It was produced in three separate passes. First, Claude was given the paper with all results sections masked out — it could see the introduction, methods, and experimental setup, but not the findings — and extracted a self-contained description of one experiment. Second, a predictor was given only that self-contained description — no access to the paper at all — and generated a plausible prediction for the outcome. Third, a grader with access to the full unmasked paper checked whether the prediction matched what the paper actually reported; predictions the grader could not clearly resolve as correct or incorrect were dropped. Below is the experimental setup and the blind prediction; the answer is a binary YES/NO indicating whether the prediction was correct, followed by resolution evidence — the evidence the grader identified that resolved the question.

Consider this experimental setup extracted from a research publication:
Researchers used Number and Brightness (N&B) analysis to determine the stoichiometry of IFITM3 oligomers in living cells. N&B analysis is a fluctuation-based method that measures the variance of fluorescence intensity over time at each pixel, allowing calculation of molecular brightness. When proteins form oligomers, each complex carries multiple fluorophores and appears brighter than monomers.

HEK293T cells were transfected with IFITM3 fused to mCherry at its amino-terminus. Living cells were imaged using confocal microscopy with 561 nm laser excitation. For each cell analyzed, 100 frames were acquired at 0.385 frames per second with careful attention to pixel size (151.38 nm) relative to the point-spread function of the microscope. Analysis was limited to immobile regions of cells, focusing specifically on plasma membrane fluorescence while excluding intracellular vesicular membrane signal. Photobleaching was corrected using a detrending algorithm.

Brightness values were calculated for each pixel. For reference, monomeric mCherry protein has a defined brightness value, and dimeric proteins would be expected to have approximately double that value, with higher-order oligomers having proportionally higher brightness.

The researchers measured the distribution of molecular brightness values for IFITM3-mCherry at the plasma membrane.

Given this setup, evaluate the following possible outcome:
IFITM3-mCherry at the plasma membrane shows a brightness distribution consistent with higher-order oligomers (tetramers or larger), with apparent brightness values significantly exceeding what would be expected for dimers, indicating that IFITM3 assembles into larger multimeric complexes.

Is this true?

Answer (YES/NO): NO